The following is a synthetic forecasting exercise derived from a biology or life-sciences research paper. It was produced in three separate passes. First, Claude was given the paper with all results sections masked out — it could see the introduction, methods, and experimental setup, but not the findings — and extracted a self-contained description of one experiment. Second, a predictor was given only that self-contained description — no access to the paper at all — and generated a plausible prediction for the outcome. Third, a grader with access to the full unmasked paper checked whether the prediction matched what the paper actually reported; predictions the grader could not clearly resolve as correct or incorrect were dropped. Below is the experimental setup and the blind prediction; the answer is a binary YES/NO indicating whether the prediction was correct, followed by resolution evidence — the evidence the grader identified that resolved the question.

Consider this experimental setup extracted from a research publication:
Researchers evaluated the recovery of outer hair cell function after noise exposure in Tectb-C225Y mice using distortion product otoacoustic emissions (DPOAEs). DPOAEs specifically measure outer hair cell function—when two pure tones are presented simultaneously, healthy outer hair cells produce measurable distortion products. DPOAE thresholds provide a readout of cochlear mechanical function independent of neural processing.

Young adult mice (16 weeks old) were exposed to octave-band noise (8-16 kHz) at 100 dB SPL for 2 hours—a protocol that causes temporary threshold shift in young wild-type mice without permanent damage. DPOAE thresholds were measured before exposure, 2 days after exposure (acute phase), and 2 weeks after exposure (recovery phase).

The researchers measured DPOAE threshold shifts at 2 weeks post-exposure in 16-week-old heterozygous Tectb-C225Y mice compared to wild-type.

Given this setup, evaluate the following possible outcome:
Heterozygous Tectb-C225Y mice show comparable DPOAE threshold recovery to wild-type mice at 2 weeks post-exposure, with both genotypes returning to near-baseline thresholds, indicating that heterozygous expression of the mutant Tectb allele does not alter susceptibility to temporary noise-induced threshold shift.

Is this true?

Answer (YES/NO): YES